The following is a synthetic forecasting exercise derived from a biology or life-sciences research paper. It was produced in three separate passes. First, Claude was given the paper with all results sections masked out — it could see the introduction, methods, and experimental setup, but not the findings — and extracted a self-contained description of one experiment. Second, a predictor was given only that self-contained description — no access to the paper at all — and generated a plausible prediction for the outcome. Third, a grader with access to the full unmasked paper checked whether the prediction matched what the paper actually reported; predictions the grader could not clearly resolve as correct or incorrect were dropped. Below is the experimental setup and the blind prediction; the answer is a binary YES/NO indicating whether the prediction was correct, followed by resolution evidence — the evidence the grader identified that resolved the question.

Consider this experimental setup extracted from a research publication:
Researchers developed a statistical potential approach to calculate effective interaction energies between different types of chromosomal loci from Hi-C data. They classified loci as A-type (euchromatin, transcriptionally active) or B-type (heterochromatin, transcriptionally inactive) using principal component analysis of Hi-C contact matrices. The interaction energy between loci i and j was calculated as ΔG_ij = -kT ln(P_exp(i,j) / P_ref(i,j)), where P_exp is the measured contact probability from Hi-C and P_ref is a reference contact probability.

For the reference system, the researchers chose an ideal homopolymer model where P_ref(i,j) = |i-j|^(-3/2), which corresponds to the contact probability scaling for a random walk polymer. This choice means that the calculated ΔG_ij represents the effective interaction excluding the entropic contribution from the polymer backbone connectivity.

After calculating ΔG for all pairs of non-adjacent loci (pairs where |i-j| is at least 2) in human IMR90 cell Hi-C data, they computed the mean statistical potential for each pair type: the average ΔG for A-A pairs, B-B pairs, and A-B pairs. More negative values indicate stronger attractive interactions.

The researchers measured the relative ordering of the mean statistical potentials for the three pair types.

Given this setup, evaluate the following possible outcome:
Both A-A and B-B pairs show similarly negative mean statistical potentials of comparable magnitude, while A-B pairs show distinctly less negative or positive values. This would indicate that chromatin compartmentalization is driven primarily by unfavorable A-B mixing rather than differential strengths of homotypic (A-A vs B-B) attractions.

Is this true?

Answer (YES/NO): YES